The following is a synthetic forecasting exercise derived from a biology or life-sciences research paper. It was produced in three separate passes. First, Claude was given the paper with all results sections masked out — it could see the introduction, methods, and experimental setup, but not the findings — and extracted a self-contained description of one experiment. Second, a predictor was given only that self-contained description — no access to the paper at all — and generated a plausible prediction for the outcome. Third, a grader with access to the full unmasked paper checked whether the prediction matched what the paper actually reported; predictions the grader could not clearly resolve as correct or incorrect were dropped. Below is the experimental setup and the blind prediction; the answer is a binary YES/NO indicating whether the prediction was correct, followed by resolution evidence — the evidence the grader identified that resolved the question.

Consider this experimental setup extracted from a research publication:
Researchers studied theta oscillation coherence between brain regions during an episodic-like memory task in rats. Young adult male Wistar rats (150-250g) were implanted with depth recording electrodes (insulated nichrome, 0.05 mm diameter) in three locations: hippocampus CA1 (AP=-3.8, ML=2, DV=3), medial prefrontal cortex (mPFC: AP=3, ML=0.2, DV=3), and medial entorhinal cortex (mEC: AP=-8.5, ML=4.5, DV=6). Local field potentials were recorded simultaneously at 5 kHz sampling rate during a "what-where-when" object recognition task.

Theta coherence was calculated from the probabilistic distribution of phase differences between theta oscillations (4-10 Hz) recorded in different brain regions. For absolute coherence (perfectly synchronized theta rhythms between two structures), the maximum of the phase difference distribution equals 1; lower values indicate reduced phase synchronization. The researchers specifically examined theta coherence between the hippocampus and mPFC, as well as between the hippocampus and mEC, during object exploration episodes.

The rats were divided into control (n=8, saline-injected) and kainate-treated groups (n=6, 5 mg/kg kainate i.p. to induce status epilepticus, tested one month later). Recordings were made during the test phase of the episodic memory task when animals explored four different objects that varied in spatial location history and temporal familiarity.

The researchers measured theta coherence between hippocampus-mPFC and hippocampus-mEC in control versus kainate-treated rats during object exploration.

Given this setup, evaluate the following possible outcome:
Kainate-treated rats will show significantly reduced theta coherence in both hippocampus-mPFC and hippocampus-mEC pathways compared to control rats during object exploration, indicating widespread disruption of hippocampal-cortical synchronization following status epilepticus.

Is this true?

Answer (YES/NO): NO